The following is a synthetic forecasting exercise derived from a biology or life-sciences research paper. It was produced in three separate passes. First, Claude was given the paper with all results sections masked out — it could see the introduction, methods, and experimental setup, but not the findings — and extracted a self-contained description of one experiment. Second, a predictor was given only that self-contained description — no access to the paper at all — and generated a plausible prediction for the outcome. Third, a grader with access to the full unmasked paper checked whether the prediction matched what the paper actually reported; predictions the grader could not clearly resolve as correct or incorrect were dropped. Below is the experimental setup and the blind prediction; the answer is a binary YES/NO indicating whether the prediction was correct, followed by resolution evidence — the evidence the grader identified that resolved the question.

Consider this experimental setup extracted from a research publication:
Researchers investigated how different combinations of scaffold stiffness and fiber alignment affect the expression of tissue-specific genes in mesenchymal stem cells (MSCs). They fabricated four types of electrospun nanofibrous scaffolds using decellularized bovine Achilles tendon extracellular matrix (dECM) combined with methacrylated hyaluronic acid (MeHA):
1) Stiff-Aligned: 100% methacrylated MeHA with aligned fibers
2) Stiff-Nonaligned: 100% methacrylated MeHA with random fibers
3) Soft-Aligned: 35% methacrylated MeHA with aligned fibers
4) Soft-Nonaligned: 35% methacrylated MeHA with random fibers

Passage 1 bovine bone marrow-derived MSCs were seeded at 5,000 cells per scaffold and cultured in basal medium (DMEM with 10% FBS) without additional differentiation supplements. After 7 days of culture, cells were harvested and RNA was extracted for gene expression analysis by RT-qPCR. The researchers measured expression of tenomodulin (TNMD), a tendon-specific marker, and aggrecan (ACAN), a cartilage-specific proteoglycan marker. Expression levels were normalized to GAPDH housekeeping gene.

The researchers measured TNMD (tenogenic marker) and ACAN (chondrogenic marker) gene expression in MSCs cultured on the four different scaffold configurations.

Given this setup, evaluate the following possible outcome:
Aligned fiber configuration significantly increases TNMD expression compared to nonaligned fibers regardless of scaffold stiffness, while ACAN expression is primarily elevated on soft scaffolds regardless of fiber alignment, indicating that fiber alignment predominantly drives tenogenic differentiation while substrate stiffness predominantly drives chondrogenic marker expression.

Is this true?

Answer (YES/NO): NO